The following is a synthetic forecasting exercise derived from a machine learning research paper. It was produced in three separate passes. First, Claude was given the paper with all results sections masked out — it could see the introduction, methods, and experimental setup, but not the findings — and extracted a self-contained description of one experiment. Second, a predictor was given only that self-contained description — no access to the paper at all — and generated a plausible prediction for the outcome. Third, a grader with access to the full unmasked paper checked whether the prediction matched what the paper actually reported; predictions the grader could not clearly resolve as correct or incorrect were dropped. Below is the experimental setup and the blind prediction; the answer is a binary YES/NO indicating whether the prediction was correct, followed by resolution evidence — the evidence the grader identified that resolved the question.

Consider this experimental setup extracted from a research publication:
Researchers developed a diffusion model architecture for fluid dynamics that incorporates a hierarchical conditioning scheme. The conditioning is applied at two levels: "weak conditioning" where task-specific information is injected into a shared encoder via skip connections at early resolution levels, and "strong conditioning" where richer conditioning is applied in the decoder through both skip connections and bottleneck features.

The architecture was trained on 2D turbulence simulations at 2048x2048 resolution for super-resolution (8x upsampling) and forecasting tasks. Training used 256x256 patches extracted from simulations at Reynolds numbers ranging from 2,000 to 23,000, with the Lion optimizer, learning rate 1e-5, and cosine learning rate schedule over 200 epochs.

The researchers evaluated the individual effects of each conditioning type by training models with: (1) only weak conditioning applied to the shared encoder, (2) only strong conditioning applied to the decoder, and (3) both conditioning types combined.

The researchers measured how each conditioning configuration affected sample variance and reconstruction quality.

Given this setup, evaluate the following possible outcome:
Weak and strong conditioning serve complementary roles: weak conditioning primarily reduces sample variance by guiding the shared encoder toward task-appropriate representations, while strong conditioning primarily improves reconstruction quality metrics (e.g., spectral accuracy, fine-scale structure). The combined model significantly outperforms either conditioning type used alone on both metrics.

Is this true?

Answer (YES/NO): NO